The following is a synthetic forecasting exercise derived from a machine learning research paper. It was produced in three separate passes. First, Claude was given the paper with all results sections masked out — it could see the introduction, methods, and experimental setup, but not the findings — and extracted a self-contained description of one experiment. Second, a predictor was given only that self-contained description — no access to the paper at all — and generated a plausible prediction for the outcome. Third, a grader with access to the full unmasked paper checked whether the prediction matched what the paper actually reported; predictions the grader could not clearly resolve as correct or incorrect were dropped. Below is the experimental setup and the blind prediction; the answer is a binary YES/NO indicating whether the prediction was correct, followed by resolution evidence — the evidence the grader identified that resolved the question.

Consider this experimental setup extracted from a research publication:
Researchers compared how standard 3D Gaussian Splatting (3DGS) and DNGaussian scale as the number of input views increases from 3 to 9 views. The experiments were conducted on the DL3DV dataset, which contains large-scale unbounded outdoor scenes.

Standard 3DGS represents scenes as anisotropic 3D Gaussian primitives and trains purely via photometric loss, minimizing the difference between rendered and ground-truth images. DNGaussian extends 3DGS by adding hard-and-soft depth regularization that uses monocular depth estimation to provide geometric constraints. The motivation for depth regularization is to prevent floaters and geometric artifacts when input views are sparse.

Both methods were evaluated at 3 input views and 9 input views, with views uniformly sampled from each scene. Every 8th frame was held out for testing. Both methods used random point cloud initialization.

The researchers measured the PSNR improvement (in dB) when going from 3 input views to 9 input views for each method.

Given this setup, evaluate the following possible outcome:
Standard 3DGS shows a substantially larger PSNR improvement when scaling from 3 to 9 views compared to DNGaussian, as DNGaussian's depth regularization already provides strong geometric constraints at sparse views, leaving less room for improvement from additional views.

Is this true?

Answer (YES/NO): YES